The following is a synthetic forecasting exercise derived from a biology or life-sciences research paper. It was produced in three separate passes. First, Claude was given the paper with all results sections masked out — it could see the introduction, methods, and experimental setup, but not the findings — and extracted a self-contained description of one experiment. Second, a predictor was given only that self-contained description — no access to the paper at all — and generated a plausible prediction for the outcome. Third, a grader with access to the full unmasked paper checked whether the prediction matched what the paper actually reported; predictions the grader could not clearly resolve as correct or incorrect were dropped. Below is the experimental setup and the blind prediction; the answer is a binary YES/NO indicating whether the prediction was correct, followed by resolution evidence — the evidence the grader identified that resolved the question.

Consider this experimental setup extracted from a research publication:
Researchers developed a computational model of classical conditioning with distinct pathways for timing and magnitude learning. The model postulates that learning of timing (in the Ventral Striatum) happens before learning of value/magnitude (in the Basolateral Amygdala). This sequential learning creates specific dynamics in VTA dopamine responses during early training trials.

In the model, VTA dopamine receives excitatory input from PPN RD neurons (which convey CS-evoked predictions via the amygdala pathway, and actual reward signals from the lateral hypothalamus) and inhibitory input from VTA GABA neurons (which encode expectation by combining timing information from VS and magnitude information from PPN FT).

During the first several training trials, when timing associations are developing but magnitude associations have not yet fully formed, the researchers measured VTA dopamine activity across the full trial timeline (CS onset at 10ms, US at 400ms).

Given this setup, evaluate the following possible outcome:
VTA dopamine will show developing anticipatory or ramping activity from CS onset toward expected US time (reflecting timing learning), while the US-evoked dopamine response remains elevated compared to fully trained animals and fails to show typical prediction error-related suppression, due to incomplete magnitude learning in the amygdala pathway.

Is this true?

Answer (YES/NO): NO